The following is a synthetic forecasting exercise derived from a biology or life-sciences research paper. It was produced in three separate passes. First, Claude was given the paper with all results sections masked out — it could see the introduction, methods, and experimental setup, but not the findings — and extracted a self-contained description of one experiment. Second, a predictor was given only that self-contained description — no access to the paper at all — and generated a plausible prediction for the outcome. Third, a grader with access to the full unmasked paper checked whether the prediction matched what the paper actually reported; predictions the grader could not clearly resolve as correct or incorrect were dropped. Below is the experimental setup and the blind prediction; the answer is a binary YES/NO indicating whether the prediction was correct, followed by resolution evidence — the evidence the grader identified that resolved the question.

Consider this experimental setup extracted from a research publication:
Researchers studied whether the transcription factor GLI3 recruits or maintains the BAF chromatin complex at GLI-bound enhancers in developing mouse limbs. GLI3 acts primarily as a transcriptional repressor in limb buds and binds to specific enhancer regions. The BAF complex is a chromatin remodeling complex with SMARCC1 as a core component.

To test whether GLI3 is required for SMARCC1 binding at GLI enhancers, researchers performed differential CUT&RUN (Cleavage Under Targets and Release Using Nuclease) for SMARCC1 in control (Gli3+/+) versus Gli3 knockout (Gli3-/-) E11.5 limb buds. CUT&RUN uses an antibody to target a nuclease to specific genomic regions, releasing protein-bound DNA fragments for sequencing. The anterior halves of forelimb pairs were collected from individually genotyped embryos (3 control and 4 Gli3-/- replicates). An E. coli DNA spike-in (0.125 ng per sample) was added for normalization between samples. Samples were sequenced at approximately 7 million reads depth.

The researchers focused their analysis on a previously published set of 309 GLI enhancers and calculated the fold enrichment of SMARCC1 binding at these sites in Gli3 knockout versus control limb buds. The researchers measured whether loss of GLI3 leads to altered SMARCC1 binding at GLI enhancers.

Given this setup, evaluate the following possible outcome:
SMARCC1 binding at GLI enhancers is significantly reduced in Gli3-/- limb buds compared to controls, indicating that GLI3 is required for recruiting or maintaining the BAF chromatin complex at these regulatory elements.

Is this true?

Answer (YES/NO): NO